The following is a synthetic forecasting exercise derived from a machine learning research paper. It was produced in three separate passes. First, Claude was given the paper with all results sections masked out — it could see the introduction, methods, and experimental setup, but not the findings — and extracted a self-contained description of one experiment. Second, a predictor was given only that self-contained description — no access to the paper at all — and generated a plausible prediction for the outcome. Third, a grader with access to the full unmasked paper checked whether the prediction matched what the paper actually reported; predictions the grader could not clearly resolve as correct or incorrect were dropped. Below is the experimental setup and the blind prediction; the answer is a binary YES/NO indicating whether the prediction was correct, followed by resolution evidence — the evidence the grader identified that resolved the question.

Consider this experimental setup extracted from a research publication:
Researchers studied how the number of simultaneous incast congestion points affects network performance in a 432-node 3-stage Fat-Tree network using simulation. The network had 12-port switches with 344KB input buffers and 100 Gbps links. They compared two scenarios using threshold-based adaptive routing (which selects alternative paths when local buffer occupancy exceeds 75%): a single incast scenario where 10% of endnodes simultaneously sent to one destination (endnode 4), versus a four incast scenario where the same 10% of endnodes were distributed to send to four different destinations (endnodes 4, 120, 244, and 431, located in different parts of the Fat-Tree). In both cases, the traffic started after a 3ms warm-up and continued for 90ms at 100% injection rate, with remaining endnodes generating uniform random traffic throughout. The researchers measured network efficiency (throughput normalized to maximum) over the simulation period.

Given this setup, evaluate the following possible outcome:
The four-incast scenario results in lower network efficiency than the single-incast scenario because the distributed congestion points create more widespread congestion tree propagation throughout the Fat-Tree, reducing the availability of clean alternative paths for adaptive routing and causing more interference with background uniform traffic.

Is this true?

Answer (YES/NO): YES